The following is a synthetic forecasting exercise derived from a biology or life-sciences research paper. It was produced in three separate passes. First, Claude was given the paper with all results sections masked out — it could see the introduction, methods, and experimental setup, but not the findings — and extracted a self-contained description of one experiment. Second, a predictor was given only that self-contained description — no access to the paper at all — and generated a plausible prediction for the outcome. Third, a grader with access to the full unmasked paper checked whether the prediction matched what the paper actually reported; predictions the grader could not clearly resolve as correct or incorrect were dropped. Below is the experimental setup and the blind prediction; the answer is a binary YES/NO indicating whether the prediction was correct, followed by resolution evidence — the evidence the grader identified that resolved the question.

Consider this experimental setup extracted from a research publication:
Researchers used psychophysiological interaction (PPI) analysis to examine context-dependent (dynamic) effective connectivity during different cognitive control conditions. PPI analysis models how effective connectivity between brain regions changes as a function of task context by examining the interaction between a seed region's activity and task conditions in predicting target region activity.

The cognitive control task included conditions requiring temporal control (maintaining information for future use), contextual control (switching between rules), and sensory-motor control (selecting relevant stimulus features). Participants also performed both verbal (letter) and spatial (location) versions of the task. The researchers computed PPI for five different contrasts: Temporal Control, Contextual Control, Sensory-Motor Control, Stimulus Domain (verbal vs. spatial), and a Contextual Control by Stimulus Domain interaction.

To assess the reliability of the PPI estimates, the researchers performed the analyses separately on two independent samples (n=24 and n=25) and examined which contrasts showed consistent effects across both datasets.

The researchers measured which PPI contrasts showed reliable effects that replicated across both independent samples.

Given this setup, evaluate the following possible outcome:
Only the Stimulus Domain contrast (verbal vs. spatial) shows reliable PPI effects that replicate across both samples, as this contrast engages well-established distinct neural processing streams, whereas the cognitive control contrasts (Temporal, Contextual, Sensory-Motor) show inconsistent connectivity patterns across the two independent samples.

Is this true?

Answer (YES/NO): NO